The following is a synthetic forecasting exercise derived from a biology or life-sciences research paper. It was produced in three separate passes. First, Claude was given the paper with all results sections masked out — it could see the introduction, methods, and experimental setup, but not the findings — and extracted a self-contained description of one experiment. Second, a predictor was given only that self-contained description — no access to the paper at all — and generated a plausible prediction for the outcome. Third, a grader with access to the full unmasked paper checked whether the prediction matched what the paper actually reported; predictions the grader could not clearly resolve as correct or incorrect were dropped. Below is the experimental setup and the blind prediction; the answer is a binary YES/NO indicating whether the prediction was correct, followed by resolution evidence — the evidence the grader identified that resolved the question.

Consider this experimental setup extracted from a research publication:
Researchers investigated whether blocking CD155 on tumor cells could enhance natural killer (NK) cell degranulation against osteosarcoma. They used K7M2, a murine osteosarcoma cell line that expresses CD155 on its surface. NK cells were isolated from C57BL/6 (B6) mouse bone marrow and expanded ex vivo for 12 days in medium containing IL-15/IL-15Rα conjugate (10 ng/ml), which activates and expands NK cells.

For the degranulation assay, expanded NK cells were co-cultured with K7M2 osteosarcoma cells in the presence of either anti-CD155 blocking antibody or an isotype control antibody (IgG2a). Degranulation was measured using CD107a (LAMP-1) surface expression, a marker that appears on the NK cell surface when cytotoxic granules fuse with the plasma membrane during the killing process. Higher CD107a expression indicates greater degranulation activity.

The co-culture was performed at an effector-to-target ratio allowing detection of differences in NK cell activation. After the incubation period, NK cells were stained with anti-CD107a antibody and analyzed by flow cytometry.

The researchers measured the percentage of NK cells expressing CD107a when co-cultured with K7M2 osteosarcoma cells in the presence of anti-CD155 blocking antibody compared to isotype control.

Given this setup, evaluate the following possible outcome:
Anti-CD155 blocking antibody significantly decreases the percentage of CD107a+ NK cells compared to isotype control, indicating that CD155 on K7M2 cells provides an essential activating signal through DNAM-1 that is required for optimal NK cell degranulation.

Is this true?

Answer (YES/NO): NO